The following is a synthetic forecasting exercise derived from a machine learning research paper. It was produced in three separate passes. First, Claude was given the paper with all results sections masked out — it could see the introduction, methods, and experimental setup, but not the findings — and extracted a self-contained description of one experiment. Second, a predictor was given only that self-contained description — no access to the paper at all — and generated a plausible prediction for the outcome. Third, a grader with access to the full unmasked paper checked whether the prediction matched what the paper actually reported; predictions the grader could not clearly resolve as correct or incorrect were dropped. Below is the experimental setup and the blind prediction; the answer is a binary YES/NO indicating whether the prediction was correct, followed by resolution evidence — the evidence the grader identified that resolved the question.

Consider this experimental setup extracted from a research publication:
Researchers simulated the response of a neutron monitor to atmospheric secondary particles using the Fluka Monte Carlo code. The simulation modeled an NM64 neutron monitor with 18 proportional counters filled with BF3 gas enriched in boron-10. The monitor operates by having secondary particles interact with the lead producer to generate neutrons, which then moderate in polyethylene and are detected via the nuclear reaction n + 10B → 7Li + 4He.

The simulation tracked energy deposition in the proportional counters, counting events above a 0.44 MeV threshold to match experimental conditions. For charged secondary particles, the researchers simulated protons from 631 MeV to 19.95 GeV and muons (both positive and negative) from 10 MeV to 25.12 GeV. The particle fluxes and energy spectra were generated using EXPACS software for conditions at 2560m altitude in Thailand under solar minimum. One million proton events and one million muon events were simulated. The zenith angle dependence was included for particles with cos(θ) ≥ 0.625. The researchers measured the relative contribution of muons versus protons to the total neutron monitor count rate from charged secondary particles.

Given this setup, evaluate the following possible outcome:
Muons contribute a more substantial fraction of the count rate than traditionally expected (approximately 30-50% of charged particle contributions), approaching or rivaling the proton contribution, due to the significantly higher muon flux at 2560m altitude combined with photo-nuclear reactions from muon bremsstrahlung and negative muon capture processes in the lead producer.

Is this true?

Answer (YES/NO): NO